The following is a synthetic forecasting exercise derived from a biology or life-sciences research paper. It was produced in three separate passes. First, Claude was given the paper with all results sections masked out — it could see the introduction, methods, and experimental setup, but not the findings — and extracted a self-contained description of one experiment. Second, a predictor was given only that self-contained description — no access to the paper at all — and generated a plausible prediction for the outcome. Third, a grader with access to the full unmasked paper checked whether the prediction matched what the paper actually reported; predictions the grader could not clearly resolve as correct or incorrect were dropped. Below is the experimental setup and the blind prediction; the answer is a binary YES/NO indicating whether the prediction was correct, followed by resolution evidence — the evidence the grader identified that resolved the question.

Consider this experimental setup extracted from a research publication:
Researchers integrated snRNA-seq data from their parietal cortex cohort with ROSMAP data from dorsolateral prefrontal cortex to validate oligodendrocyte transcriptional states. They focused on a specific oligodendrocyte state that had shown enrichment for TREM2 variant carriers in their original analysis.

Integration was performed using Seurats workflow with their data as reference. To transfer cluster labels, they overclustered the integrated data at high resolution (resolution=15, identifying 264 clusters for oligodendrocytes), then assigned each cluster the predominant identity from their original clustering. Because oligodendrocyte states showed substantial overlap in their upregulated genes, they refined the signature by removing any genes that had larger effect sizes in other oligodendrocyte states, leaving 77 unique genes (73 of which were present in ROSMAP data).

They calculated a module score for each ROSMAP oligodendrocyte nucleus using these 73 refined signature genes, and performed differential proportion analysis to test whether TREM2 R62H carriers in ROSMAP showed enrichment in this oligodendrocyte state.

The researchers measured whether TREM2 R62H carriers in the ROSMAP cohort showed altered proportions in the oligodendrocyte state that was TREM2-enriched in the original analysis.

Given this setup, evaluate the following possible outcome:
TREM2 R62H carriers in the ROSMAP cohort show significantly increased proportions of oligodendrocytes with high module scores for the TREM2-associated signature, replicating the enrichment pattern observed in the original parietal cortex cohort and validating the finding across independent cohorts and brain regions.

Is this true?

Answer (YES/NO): YES